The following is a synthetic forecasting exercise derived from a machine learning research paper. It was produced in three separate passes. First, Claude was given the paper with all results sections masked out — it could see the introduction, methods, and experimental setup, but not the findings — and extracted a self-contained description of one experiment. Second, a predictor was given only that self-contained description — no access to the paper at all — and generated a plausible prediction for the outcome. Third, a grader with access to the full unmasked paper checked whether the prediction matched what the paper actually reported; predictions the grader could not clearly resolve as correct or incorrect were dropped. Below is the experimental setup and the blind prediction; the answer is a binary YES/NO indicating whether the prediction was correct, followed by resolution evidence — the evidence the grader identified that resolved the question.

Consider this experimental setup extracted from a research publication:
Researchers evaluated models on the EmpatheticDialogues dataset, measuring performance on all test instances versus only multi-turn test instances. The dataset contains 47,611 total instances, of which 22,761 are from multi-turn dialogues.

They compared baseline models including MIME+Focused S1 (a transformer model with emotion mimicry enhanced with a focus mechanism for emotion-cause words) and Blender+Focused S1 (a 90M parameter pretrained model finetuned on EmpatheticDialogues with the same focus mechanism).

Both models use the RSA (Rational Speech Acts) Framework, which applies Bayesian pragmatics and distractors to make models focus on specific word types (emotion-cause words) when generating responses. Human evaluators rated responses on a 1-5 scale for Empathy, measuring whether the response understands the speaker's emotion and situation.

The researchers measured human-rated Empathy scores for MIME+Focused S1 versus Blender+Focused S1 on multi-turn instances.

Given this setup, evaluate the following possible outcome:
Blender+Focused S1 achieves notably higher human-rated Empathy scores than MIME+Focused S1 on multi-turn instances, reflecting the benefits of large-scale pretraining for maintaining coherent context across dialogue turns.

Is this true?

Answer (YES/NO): YES